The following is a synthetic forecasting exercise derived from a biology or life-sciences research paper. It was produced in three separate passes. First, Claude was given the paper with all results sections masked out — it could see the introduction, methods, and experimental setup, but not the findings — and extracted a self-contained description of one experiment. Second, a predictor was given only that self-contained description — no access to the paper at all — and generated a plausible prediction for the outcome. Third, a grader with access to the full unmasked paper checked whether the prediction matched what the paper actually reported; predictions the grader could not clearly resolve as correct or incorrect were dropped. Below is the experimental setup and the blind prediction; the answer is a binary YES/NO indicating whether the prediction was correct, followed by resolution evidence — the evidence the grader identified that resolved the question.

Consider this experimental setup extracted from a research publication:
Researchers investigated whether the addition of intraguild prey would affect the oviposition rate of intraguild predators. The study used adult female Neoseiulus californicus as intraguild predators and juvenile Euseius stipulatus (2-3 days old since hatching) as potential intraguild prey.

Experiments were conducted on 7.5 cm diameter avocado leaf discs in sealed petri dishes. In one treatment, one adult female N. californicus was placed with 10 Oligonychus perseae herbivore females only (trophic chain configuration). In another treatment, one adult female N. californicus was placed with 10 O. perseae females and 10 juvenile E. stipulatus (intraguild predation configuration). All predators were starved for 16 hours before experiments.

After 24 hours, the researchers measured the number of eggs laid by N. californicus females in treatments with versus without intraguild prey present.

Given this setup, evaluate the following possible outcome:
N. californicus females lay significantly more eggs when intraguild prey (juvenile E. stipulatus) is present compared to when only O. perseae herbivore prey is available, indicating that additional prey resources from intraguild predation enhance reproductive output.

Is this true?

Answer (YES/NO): NO